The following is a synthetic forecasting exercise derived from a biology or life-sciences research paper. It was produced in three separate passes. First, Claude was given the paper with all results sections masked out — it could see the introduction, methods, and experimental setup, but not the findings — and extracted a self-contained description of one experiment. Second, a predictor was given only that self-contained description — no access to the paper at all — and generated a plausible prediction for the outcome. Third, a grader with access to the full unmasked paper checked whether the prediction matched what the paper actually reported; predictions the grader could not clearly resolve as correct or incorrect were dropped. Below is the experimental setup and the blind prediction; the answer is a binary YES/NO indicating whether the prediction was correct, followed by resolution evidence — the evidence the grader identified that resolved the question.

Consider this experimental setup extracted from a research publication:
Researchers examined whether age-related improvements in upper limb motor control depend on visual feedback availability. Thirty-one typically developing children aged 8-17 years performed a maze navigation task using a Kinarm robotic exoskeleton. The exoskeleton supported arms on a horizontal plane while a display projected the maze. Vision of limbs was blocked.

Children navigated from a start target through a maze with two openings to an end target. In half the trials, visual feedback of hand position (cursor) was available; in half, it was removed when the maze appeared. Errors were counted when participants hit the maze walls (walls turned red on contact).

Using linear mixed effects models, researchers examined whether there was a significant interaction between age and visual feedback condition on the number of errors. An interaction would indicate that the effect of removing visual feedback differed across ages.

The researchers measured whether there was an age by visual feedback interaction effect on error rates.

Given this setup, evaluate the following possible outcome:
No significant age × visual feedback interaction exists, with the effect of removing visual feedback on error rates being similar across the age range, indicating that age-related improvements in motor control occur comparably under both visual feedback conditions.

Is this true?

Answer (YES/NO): NO